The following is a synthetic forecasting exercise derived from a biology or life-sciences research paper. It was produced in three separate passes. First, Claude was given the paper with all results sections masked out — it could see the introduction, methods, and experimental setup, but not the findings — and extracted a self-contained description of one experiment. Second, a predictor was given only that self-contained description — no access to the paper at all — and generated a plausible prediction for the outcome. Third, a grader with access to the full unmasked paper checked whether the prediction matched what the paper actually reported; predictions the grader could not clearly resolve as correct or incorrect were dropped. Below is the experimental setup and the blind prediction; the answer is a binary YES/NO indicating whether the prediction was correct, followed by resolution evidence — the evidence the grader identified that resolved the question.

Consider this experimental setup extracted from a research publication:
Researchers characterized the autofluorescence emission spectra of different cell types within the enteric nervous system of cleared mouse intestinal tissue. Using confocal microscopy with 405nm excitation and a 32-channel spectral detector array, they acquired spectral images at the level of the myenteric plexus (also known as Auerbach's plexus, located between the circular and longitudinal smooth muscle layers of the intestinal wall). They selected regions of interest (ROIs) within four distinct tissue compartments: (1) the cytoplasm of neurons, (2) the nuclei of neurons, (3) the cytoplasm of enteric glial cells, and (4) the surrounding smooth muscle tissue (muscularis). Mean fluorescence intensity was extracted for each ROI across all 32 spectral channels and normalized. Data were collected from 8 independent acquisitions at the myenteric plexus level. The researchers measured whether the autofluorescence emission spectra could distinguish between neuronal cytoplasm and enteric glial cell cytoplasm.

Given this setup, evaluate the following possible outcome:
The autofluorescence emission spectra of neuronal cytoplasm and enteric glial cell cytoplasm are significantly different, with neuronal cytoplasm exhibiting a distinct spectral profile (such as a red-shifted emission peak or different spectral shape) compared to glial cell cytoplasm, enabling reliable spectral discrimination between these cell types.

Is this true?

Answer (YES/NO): NO